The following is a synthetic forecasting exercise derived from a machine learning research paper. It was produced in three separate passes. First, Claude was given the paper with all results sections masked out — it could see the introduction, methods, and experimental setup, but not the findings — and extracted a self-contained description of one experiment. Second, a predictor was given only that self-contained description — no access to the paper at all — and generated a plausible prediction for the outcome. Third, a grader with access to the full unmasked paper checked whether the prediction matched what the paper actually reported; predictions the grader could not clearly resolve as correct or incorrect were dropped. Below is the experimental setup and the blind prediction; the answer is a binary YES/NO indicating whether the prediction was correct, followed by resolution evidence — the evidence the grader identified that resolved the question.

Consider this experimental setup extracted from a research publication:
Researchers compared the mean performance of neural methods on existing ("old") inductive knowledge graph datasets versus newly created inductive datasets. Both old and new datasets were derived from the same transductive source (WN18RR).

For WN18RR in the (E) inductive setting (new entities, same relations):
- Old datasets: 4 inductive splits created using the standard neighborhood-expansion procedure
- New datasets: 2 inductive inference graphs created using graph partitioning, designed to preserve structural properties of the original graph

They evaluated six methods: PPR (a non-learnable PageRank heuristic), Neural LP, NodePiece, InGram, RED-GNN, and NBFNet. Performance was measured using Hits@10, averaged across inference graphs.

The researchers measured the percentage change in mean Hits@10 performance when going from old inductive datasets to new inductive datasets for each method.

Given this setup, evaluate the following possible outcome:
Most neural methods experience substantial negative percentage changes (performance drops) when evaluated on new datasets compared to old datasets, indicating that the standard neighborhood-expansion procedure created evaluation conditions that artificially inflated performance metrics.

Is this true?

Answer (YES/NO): YES